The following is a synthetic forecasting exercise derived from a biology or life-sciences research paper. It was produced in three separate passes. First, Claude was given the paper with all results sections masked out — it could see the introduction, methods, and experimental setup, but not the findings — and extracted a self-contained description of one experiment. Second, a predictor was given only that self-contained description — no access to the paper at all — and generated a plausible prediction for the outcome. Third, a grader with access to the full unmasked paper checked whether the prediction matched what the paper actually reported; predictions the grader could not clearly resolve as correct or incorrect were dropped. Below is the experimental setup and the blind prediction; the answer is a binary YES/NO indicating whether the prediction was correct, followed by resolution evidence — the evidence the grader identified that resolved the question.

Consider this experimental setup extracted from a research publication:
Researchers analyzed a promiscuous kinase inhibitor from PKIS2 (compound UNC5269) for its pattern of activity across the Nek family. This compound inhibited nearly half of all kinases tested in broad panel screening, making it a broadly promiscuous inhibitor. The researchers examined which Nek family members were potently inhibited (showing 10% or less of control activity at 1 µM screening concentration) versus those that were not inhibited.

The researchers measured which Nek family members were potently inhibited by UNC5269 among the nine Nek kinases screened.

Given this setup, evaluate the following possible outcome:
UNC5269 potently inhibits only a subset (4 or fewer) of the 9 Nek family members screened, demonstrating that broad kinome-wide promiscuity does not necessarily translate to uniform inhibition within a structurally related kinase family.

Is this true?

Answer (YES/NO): YES